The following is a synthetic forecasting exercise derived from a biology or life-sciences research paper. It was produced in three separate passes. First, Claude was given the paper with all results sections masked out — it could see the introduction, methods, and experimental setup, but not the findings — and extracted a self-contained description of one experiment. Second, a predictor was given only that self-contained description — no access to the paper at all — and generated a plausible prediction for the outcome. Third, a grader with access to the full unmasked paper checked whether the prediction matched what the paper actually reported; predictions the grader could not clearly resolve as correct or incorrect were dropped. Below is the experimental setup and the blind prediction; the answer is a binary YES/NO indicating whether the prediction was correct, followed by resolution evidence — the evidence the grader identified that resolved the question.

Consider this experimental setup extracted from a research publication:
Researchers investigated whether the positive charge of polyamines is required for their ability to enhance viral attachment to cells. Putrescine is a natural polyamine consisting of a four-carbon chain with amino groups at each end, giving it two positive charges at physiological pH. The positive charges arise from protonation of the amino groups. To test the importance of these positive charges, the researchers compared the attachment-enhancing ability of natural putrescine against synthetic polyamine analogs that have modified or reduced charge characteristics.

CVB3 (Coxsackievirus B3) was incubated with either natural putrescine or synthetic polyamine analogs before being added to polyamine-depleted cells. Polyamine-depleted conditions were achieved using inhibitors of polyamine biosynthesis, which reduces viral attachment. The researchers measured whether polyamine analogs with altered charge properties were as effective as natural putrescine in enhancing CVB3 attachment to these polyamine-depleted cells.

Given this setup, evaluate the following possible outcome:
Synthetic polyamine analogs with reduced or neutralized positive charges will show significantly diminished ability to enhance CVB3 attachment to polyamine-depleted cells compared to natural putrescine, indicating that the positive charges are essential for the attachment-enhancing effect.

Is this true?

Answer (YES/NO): YES